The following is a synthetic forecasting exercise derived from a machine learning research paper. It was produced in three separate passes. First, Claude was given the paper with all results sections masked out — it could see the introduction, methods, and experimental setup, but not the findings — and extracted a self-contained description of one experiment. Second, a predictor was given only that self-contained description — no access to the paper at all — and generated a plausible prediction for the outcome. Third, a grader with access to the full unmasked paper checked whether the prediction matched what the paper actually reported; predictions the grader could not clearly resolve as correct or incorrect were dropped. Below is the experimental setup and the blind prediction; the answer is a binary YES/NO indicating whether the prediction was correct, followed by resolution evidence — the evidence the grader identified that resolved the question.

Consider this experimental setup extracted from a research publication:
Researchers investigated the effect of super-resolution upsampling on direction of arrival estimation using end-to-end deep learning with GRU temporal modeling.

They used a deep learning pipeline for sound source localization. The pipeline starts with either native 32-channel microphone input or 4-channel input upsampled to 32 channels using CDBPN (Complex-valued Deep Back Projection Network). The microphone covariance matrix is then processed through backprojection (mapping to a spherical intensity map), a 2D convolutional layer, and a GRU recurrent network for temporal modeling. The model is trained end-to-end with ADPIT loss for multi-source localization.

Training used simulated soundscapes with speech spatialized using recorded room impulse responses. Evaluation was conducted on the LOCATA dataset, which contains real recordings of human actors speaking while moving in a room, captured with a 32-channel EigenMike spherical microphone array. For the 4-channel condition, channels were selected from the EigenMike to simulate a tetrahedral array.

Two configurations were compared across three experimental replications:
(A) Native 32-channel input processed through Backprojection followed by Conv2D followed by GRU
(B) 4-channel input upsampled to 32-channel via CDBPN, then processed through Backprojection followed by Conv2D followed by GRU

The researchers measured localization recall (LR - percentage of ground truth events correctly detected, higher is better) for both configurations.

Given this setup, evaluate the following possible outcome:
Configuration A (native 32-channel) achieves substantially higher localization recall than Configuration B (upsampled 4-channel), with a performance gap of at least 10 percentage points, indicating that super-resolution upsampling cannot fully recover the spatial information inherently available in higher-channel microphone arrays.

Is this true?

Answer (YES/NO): NO